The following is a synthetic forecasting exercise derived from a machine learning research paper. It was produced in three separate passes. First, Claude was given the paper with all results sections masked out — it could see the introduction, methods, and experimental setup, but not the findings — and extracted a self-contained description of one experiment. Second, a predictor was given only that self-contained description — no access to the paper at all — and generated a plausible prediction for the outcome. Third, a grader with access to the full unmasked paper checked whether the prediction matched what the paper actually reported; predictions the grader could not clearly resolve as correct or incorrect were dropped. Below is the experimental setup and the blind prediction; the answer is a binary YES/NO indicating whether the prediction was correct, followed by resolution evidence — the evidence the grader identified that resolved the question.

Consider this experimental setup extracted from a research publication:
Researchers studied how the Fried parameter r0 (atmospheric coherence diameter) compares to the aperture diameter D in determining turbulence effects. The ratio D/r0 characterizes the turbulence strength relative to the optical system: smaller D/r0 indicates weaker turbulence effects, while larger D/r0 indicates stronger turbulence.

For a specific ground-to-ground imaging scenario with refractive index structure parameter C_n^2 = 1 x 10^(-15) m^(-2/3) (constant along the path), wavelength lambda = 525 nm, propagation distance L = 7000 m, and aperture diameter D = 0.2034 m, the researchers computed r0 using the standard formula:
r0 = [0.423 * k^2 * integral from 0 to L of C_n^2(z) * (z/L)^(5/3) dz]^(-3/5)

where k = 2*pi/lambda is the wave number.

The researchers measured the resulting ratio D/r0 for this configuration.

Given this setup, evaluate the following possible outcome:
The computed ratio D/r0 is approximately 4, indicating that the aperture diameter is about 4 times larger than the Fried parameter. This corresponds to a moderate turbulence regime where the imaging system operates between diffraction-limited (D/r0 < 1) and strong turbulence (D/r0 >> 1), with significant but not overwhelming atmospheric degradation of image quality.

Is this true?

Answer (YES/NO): YES